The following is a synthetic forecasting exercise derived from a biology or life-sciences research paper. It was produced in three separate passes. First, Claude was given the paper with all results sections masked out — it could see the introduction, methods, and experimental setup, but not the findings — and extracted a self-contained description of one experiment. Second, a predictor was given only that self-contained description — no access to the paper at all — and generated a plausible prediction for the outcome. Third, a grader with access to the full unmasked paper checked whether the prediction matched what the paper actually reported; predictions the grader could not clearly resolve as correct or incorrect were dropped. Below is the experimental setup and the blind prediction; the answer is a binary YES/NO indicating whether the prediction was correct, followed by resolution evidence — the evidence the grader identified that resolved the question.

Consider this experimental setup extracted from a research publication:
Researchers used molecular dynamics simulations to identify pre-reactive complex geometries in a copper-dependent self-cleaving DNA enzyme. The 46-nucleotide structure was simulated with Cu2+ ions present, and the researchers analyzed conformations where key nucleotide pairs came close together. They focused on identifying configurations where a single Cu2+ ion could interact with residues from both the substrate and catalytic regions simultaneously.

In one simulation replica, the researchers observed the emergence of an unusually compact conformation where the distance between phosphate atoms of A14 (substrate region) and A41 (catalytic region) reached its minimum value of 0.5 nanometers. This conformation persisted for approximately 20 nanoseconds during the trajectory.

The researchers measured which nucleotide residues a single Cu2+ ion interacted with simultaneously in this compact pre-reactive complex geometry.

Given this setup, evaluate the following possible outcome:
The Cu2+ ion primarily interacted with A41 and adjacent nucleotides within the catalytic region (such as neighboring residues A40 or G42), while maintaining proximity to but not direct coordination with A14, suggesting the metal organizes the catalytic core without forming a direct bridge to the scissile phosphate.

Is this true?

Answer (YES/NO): NO